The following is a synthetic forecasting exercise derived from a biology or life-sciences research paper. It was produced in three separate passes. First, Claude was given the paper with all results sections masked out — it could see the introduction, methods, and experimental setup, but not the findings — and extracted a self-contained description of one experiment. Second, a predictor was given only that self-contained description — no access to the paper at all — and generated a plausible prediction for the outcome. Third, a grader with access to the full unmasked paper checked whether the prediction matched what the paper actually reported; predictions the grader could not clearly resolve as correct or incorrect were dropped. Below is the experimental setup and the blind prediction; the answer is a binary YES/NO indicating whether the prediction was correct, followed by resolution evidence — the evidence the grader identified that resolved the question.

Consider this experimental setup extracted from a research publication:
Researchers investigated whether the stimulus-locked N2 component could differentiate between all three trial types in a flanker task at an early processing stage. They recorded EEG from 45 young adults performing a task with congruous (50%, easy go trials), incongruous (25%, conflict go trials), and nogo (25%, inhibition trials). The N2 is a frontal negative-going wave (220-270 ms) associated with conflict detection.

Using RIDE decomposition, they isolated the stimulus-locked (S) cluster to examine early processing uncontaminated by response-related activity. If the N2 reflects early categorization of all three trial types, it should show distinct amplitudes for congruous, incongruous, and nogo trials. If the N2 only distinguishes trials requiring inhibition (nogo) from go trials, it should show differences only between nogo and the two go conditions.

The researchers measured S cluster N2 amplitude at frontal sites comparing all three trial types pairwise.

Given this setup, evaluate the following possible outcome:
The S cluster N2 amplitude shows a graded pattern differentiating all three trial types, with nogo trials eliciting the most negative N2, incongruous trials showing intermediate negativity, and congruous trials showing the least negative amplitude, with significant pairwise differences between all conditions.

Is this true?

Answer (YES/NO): NO